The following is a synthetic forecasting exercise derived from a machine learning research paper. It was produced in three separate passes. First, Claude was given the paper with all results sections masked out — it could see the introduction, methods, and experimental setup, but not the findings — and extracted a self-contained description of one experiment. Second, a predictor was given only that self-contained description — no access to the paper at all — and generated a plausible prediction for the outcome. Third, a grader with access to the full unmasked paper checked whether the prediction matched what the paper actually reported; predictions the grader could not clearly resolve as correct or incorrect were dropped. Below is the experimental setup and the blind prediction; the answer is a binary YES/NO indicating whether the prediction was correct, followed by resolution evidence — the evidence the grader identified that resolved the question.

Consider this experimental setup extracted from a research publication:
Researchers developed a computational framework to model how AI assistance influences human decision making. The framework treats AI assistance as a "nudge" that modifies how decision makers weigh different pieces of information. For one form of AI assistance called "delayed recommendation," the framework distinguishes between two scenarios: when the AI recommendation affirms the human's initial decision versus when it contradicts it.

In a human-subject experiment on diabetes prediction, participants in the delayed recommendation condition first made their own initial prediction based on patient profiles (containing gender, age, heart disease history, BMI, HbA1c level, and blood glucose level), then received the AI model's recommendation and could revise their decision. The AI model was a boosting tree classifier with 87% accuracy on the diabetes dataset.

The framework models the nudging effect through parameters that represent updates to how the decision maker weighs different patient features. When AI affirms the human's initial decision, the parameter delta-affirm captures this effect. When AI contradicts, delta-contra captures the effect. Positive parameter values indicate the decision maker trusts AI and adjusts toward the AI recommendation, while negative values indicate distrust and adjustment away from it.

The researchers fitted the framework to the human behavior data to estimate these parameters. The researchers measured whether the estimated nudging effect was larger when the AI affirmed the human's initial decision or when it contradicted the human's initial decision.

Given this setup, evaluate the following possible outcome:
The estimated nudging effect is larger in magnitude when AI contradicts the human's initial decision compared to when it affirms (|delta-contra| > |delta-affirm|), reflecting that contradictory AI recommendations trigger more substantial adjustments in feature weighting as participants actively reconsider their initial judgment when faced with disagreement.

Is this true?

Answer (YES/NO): NO